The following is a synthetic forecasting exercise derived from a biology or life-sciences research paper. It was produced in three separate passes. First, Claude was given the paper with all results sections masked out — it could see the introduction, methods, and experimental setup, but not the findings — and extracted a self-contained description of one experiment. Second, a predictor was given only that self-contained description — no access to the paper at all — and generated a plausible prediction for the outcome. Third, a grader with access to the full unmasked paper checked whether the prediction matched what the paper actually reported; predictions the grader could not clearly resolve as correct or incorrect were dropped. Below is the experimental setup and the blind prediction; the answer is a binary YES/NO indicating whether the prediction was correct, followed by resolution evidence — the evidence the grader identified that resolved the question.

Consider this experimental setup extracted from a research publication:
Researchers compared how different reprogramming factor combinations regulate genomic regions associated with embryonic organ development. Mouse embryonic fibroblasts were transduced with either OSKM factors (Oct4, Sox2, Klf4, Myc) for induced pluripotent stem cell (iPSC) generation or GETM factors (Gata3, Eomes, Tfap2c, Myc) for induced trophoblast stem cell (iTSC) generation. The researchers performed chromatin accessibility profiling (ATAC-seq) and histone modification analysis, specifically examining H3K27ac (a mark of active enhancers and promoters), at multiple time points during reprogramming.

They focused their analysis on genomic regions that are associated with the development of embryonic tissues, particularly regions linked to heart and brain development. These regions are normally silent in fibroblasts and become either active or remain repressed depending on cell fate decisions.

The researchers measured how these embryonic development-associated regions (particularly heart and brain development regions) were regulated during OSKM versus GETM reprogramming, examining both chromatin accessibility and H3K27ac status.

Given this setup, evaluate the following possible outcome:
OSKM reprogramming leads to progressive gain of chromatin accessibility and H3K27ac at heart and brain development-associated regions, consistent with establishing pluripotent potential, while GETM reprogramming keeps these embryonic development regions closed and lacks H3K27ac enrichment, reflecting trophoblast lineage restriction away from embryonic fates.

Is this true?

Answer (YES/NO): NO